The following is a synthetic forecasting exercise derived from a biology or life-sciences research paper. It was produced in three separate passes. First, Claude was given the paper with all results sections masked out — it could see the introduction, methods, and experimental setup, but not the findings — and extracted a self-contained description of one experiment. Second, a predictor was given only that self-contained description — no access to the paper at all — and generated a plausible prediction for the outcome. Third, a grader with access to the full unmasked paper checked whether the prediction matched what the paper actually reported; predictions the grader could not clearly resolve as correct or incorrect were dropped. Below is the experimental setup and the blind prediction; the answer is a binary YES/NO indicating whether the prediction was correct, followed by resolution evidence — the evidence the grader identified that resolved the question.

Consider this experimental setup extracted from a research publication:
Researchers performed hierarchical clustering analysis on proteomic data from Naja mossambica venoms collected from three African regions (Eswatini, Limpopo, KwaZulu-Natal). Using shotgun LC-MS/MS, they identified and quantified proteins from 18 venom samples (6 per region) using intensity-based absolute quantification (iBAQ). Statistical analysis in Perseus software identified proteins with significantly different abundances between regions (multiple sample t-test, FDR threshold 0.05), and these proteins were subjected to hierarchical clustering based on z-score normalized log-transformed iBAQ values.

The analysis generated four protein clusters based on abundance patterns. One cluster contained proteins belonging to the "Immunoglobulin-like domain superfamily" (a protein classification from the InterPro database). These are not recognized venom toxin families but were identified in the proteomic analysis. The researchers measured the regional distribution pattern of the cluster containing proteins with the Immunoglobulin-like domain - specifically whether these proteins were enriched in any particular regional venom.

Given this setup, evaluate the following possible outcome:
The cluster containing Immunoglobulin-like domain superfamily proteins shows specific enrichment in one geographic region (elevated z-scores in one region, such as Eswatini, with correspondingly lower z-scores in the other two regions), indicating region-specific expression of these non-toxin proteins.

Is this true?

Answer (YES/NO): NO